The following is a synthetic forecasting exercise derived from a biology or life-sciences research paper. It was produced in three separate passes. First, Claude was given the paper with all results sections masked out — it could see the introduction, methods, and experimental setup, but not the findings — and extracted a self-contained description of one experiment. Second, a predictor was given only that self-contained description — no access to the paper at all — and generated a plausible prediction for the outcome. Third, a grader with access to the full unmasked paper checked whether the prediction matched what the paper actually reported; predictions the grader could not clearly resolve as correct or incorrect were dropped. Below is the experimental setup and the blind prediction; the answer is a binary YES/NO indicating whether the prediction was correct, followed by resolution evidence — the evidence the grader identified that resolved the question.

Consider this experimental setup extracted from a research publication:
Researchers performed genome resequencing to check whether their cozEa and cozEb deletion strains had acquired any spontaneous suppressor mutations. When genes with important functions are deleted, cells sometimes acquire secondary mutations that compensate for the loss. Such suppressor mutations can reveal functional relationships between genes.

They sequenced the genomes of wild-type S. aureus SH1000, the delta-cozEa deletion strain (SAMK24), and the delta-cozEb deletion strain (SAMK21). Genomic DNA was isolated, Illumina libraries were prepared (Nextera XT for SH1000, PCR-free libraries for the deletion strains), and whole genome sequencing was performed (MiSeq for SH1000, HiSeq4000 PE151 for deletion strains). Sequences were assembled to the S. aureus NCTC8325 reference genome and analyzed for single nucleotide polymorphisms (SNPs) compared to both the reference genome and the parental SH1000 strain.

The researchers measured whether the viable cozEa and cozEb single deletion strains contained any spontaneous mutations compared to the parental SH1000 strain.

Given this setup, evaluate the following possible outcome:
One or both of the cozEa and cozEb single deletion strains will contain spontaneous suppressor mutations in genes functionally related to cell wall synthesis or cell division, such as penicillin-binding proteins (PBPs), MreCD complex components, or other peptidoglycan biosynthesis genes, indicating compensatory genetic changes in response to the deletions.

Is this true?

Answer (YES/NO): NO